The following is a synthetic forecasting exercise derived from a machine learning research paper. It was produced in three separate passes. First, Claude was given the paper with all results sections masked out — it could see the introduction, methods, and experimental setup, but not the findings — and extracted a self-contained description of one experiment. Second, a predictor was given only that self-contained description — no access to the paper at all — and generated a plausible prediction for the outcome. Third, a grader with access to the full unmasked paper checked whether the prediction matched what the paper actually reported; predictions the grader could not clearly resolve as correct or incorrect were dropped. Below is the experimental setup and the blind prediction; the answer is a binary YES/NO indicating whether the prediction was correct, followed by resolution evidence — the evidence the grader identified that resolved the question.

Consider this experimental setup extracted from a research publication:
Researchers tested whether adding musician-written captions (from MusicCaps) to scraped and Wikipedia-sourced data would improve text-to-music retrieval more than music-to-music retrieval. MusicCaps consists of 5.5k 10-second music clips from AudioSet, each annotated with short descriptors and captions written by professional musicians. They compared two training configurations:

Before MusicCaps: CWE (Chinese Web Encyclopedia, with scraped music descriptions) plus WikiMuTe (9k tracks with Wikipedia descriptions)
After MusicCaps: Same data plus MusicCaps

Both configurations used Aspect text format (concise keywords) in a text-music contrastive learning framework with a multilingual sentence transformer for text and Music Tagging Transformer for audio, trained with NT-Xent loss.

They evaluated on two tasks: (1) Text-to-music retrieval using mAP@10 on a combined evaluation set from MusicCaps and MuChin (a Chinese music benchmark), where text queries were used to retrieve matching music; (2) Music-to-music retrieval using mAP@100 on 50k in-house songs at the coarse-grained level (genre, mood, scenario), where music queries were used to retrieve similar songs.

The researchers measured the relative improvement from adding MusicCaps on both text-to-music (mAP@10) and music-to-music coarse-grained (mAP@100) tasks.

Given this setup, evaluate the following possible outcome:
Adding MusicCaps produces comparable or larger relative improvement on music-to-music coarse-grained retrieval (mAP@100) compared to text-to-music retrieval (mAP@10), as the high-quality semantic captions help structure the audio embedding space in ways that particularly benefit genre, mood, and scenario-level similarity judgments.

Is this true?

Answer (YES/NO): NO